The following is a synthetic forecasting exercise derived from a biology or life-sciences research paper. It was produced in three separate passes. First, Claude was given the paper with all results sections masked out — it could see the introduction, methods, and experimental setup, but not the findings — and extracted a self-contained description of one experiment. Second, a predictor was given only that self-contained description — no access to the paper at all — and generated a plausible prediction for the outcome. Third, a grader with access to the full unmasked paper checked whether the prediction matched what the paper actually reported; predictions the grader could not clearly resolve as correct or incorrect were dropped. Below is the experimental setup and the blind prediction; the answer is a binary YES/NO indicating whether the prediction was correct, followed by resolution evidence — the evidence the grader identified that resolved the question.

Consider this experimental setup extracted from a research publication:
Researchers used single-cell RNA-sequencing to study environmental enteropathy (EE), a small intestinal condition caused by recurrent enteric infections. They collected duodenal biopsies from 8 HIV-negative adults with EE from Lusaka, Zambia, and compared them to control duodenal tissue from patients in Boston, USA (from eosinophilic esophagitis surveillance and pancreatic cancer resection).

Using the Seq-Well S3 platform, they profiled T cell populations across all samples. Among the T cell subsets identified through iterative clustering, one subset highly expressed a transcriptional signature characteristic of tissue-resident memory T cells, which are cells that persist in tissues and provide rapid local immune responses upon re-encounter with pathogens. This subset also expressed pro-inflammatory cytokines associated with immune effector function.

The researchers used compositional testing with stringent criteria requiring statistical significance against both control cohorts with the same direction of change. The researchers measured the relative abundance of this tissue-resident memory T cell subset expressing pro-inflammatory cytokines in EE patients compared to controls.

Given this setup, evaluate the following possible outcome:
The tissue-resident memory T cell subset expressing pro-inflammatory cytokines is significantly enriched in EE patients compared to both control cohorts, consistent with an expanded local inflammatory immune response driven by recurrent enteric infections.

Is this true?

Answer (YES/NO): NO